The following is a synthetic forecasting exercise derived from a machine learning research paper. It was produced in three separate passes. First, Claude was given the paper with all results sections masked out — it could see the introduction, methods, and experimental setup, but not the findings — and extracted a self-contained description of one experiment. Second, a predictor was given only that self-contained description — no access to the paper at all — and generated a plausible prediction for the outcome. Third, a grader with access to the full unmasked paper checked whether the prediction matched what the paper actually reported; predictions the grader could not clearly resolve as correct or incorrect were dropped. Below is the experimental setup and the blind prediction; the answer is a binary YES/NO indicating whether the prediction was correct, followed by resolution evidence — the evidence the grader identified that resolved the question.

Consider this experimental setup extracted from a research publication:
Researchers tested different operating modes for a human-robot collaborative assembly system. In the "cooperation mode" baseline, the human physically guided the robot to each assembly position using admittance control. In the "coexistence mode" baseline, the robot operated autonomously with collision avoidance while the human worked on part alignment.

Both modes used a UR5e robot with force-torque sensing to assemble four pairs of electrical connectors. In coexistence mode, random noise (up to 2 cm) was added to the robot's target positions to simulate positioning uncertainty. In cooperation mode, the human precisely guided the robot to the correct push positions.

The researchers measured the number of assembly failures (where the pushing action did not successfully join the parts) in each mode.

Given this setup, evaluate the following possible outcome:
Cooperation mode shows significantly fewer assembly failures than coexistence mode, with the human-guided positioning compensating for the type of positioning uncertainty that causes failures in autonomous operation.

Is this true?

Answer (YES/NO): YES